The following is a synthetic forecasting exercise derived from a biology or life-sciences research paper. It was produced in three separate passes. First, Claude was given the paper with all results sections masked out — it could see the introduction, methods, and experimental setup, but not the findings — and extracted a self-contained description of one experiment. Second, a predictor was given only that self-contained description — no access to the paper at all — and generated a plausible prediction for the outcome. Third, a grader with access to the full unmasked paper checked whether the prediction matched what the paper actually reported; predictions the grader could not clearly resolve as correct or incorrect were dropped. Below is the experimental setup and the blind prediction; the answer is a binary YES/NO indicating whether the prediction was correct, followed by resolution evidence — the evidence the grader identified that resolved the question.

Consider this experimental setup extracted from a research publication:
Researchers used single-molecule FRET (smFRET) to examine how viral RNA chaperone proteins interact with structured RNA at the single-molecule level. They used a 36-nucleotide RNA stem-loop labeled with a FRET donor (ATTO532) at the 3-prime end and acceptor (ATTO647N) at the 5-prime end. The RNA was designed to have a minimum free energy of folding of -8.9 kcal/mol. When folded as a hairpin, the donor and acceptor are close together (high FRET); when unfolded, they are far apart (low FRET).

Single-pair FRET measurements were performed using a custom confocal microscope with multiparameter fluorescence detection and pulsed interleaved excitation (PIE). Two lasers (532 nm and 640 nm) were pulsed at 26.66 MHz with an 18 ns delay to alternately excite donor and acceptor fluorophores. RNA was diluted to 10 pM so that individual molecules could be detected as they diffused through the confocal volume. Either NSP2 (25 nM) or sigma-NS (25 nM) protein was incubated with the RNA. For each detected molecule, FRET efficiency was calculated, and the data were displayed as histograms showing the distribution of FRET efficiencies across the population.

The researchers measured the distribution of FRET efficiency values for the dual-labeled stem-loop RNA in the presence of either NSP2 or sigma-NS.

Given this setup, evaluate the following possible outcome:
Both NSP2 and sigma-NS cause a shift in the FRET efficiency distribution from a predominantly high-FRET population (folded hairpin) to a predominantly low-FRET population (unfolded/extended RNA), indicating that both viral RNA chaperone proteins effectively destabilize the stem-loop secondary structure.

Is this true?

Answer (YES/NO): NO